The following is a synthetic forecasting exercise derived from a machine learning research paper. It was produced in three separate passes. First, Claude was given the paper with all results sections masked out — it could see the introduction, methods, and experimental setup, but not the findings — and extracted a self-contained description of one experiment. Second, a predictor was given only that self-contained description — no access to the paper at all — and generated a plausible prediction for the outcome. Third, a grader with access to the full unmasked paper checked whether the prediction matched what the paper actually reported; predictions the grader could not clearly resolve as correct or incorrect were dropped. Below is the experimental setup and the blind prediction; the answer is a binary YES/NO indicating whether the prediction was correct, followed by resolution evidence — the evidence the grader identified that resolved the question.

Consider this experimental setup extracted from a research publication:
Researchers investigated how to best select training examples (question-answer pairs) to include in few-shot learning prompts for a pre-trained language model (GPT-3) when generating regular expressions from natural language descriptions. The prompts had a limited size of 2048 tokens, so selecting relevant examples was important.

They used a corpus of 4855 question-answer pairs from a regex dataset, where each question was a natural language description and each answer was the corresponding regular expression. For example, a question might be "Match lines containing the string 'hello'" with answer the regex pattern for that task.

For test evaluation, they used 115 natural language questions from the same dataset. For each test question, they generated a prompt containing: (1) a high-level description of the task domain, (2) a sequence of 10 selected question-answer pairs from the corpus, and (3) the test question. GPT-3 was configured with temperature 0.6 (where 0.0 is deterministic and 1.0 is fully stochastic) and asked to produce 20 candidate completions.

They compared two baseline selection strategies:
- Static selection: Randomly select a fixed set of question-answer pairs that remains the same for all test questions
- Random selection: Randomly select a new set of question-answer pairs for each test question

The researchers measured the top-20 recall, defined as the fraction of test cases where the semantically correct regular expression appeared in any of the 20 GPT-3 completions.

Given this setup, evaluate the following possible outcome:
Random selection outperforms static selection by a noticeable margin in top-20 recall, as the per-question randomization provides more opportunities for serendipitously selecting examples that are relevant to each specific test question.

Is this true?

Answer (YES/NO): NO